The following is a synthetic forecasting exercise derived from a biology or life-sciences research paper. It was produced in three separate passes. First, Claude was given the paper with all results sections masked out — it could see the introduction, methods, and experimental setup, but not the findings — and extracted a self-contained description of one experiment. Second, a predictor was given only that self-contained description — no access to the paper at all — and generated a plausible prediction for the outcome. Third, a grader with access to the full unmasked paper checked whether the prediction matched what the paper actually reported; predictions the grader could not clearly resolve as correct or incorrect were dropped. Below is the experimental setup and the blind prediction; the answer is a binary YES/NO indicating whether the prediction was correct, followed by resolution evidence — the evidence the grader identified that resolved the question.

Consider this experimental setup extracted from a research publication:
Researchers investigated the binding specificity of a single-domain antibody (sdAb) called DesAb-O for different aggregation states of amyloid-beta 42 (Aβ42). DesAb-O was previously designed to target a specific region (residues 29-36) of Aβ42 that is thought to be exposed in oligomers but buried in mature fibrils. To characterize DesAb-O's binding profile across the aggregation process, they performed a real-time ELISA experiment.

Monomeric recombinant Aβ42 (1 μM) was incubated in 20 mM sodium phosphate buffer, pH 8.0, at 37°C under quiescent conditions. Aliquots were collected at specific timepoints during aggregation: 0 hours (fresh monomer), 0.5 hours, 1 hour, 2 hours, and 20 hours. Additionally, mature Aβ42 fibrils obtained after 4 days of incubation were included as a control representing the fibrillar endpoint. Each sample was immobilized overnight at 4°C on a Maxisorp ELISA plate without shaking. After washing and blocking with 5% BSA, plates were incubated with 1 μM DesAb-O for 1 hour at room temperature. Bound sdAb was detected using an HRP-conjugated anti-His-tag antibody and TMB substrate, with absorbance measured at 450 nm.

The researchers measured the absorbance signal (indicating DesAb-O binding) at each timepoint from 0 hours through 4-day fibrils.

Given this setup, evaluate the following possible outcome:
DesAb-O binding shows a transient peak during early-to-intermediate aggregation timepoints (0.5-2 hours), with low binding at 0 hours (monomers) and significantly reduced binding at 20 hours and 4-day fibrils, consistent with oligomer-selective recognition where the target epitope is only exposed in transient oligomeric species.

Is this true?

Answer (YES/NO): YES